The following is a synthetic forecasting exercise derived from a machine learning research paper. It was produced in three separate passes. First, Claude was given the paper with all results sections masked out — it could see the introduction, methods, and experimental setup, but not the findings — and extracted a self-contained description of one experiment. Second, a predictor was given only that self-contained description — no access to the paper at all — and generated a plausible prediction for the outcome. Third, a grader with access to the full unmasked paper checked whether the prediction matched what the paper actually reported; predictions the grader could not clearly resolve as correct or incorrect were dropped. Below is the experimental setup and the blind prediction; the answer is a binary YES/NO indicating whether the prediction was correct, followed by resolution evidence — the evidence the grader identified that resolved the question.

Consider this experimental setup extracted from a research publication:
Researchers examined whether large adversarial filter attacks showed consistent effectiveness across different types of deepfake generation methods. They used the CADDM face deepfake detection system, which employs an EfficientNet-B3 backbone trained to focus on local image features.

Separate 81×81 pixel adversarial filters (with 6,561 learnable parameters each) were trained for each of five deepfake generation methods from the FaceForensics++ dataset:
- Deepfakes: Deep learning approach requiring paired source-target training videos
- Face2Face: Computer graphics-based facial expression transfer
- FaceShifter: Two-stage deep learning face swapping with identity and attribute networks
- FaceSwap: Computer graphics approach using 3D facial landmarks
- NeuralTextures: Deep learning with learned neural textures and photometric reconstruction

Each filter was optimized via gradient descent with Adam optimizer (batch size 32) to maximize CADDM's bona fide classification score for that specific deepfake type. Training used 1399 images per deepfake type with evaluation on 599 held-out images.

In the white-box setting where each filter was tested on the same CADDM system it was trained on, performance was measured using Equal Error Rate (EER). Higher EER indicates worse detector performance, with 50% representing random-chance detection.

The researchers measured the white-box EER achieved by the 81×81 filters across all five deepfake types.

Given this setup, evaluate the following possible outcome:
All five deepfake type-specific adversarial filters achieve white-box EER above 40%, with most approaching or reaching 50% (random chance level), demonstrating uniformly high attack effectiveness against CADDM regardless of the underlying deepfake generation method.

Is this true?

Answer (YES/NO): YES